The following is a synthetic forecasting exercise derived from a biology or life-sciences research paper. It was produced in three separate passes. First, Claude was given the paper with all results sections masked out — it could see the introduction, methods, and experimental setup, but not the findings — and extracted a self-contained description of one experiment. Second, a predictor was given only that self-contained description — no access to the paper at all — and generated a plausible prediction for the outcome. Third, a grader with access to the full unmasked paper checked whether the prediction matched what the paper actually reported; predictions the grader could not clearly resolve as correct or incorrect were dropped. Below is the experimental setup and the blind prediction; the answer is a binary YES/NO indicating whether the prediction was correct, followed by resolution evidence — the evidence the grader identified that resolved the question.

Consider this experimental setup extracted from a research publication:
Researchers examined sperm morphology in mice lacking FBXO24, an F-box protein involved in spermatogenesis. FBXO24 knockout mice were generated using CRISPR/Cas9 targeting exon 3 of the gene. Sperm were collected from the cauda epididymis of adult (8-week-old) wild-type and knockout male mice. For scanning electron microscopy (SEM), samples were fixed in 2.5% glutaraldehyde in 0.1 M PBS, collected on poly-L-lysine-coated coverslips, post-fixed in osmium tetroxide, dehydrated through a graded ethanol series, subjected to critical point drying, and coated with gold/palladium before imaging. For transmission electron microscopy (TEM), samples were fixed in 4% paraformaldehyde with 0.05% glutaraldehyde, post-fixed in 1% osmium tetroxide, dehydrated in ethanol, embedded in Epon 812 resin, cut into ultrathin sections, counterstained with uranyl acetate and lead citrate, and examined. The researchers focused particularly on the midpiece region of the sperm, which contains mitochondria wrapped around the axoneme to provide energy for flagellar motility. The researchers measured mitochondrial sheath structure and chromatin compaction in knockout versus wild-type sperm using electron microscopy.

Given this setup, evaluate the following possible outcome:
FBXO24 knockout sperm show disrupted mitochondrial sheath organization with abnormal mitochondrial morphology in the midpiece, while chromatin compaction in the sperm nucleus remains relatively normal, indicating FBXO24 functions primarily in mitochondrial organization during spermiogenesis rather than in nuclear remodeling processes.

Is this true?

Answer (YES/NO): NO